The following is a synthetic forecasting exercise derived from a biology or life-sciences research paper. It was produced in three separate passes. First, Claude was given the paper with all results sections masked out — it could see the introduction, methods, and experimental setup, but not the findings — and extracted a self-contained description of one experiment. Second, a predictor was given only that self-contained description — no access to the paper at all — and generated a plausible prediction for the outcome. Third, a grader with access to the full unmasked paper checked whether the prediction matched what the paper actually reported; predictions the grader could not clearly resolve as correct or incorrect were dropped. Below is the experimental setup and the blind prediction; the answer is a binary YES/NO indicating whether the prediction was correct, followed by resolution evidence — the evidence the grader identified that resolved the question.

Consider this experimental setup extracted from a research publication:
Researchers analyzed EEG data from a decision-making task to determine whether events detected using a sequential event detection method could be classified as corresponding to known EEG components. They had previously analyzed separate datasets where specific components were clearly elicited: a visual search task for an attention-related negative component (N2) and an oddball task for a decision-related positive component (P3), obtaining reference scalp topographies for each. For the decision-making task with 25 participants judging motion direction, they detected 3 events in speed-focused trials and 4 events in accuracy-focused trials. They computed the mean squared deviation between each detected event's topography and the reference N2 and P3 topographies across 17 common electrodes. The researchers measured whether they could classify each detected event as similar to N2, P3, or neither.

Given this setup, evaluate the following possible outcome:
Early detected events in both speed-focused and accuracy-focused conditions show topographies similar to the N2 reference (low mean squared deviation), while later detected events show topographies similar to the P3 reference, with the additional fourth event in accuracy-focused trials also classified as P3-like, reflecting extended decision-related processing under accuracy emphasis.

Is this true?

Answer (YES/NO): NO